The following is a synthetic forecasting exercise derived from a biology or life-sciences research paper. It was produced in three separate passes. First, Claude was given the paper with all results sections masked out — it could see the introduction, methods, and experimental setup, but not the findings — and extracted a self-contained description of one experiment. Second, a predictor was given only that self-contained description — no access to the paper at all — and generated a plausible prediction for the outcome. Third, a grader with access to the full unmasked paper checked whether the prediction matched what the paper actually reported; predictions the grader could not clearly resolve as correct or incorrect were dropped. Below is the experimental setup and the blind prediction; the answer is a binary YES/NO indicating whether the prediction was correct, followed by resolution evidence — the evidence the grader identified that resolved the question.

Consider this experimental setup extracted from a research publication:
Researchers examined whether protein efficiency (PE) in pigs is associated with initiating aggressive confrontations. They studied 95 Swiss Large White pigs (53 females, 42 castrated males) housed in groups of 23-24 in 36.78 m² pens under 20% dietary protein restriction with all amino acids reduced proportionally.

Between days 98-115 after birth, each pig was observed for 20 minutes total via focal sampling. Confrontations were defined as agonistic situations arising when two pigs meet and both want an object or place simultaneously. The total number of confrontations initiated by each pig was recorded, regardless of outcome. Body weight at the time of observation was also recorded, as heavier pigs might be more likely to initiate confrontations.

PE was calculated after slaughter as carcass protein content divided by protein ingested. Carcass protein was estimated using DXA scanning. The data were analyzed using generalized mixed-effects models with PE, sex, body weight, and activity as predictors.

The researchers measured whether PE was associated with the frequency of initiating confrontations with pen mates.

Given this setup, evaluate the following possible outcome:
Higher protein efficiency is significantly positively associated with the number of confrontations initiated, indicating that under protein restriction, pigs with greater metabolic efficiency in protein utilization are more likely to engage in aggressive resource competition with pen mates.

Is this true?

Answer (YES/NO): NO